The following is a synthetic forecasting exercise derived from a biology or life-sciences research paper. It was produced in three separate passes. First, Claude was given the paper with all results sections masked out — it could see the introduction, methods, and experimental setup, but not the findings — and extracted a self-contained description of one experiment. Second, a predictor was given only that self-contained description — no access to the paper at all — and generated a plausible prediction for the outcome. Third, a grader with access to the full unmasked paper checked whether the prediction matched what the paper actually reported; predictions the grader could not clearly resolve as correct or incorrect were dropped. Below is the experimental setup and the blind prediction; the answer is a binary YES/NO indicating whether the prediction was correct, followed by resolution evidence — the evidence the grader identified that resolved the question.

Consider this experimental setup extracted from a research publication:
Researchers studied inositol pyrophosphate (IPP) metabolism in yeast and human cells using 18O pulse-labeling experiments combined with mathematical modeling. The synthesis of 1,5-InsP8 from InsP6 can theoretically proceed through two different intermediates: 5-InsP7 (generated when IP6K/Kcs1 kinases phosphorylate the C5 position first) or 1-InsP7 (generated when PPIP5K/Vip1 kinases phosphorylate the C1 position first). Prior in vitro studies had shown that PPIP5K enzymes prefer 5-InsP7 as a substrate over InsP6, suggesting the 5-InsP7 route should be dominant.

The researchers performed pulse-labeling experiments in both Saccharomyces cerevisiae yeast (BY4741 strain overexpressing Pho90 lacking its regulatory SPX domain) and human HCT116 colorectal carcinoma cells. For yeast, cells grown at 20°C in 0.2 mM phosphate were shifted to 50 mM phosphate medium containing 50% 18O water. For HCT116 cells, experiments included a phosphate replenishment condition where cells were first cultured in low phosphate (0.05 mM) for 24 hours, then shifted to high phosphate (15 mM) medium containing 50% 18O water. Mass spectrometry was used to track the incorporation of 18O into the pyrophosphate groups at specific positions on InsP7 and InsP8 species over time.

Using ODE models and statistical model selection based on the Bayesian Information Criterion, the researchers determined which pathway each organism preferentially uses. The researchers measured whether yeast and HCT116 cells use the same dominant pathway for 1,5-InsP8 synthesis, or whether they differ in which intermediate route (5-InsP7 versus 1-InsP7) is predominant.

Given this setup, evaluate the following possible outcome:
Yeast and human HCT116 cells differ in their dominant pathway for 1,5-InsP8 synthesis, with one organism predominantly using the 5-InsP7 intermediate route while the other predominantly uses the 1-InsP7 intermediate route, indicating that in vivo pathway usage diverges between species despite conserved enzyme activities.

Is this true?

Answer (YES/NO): YES